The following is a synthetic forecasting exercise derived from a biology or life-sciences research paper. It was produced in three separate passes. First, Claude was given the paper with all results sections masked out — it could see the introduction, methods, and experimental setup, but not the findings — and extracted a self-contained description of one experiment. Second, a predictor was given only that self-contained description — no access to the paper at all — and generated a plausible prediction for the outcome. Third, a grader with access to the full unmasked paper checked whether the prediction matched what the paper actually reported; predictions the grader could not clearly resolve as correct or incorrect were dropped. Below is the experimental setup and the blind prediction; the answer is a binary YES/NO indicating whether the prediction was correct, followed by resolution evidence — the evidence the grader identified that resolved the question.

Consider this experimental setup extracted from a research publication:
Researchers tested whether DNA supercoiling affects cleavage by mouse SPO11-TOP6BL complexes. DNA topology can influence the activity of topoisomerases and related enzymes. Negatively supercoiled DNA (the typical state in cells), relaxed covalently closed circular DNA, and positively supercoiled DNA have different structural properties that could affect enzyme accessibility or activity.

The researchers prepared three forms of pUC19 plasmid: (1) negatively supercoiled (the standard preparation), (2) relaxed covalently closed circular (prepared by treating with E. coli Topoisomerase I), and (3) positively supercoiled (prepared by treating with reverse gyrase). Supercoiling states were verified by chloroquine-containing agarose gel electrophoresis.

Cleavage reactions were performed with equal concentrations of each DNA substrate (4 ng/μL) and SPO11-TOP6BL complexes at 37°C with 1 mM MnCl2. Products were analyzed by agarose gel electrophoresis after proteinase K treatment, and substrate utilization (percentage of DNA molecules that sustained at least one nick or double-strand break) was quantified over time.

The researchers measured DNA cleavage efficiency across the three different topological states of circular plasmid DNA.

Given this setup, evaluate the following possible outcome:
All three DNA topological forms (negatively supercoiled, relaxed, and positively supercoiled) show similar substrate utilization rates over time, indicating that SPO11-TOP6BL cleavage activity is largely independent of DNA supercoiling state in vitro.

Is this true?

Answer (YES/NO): NO